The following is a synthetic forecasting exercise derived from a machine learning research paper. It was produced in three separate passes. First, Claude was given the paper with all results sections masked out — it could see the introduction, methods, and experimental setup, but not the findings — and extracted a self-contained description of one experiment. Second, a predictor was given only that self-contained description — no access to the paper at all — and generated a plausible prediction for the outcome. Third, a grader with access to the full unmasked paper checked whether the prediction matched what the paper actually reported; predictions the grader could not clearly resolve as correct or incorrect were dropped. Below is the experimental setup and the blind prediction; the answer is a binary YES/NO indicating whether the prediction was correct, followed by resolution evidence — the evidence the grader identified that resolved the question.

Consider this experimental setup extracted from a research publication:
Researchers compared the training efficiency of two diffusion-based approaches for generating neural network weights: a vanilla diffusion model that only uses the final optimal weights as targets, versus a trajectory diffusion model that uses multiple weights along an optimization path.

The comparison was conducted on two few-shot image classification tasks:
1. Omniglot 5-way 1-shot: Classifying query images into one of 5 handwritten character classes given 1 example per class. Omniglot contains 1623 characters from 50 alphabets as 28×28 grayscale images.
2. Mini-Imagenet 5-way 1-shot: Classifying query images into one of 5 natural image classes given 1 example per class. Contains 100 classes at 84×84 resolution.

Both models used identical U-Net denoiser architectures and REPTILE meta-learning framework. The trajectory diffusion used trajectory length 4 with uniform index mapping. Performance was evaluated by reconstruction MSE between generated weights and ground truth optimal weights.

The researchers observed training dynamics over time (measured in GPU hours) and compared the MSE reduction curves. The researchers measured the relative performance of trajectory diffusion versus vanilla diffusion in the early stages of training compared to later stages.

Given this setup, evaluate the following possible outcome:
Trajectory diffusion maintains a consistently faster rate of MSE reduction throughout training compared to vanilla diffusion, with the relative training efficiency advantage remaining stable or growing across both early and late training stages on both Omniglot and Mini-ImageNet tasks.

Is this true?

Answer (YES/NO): NO